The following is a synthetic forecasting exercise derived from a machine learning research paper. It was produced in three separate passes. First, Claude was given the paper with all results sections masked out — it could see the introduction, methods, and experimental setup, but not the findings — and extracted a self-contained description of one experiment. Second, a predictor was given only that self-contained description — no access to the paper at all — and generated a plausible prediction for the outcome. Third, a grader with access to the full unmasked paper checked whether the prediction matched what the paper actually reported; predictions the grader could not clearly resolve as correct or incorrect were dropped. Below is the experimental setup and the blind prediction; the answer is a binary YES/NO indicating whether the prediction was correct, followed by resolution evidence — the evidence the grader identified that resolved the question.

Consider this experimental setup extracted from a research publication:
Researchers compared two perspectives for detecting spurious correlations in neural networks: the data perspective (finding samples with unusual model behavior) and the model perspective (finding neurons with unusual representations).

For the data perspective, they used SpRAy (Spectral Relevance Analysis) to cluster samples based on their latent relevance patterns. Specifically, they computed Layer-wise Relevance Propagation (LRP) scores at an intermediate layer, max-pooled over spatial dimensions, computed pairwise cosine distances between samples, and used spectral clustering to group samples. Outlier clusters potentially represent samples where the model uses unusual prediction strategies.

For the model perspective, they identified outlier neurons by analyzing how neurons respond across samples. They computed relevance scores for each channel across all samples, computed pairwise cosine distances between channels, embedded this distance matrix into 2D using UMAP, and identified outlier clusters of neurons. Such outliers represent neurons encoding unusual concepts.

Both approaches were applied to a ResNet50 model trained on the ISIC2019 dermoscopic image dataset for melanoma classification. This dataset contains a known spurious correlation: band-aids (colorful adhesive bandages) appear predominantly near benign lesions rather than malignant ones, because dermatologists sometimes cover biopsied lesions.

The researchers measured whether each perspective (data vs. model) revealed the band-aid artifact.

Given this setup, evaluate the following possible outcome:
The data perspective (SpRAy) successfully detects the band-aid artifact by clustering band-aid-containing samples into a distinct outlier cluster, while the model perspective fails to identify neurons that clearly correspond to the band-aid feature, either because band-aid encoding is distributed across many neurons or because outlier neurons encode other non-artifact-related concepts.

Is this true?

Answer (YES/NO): NO